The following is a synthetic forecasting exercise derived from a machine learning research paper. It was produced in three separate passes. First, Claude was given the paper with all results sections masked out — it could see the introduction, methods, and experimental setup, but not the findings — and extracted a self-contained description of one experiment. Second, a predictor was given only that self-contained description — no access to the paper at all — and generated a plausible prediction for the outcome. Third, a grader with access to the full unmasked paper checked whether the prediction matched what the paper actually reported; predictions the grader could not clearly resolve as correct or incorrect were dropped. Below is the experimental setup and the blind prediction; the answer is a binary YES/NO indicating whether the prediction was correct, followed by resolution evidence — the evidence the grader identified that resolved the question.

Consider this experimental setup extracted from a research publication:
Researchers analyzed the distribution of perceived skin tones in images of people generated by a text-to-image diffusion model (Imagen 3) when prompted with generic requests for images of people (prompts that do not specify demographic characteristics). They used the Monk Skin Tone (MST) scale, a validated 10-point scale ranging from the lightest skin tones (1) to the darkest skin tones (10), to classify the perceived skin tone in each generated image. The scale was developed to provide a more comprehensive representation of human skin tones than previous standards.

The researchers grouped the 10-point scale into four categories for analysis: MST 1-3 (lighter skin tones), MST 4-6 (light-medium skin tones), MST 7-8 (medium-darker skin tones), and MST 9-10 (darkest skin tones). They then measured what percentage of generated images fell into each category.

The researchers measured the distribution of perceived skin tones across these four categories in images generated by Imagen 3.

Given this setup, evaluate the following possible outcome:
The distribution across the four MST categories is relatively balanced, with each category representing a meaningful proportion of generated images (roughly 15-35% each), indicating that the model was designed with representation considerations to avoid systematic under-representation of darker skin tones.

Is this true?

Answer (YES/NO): NO